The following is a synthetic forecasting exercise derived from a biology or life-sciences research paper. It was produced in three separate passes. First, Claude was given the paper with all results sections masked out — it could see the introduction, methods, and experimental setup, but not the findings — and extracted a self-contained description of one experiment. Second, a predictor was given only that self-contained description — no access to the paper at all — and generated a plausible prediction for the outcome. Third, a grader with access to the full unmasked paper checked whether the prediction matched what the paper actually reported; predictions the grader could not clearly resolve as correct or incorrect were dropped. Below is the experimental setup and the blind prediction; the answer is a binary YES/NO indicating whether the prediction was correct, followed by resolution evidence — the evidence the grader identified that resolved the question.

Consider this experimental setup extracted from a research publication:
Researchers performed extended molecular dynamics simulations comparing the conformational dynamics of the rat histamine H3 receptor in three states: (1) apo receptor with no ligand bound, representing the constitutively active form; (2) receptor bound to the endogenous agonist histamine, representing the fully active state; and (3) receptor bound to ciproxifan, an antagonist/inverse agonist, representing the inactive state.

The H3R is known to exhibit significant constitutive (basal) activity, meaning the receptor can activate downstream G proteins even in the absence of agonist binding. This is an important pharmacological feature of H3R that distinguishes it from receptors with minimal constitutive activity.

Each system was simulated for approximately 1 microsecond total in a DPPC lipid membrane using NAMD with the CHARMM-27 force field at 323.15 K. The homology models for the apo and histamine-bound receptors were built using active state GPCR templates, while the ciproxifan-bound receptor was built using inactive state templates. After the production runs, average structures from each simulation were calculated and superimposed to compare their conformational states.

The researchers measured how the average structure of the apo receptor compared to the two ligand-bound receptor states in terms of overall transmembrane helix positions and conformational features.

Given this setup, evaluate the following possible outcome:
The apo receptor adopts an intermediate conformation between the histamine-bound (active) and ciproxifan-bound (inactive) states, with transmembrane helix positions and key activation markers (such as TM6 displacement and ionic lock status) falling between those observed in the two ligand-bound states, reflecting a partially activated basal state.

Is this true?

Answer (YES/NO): NO